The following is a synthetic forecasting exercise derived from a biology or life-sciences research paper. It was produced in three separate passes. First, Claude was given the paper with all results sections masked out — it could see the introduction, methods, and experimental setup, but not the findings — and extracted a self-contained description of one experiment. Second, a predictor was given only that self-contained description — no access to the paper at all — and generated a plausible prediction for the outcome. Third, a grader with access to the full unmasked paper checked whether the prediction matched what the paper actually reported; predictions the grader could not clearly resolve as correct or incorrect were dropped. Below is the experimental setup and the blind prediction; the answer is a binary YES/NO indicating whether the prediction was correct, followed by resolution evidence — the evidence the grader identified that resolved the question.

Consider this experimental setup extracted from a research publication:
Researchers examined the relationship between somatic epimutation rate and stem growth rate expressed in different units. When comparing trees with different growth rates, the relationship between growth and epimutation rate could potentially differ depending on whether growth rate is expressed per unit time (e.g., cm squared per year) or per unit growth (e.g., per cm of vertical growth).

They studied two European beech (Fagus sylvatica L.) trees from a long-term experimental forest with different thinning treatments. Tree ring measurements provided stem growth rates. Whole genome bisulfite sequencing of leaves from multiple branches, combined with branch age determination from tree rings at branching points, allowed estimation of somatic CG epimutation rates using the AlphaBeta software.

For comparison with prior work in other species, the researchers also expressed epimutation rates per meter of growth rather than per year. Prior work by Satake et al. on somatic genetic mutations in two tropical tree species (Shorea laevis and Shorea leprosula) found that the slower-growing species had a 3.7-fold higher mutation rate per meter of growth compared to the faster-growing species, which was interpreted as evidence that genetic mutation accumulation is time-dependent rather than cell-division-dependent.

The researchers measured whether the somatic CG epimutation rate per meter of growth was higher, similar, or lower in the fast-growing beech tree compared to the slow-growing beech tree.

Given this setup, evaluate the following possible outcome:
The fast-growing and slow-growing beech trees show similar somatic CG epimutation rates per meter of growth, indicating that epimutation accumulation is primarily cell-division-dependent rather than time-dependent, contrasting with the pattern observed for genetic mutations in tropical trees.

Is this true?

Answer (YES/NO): YES